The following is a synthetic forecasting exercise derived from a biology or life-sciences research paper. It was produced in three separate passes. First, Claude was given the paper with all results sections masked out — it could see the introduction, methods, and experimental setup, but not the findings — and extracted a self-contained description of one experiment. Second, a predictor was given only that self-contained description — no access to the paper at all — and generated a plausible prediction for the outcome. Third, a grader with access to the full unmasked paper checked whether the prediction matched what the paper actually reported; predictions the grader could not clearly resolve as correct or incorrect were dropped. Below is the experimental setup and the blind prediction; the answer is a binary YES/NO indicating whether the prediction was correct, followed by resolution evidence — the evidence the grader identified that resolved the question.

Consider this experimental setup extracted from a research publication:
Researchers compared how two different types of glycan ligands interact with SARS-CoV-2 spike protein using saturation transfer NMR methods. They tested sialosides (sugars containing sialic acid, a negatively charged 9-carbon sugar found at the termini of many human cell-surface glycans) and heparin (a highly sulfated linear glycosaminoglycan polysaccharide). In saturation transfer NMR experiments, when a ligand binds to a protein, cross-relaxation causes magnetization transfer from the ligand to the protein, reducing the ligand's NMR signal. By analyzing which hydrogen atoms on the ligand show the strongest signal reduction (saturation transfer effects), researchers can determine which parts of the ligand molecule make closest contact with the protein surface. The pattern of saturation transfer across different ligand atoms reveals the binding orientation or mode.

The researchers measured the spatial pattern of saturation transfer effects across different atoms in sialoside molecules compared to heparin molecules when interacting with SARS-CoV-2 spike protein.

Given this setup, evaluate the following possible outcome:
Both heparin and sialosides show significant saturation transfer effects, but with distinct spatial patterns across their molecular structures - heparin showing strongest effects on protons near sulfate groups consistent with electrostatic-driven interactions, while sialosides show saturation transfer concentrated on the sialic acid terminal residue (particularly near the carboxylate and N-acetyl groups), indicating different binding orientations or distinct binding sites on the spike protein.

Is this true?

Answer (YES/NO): NO